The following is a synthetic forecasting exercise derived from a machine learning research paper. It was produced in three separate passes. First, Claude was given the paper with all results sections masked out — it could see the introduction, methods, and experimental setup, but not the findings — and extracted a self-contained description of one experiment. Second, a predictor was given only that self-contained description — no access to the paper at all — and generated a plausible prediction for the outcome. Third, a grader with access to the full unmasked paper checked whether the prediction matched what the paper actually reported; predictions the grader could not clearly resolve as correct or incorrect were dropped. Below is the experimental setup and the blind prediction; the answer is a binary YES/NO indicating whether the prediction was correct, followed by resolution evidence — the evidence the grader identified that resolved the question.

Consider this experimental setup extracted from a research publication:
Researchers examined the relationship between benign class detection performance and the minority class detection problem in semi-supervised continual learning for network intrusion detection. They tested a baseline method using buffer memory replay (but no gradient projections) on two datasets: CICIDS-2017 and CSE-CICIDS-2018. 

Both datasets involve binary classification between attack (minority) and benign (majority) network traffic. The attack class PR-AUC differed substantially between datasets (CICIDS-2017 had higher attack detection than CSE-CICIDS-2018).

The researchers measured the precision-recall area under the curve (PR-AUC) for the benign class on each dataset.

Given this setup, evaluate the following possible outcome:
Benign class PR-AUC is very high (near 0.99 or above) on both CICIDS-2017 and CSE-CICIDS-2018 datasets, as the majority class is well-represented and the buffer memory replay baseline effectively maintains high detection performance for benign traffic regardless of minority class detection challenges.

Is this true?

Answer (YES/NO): NO